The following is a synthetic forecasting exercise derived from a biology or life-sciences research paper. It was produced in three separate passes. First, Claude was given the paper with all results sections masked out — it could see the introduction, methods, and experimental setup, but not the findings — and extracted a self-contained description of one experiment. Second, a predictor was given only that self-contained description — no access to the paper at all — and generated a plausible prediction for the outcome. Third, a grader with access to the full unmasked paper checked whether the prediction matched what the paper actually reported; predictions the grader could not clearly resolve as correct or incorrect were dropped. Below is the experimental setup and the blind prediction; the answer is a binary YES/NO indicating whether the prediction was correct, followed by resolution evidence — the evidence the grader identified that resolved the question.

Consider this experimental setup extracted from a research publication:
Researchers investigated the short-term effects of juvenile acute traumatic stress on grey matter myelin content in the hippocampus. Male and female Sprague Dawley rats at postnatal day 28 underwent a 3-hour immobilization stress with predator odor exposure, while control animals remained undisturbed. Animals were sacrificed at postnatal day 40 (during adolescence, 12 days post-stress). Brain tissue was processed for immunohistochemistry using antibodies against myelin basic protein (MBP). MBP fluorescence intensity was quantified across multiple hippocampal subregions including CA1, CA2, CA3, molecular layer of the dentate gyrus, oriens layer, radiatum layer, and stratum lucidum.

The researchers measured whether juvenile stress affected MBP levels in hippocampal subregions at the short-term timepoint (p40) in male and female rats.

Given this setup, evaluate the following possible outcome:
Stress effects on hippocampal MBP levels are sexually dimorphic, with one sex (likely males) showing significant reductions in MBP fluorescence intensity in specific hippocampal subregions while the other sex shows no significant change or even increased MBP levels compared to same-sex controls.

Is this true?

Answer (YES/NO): NO